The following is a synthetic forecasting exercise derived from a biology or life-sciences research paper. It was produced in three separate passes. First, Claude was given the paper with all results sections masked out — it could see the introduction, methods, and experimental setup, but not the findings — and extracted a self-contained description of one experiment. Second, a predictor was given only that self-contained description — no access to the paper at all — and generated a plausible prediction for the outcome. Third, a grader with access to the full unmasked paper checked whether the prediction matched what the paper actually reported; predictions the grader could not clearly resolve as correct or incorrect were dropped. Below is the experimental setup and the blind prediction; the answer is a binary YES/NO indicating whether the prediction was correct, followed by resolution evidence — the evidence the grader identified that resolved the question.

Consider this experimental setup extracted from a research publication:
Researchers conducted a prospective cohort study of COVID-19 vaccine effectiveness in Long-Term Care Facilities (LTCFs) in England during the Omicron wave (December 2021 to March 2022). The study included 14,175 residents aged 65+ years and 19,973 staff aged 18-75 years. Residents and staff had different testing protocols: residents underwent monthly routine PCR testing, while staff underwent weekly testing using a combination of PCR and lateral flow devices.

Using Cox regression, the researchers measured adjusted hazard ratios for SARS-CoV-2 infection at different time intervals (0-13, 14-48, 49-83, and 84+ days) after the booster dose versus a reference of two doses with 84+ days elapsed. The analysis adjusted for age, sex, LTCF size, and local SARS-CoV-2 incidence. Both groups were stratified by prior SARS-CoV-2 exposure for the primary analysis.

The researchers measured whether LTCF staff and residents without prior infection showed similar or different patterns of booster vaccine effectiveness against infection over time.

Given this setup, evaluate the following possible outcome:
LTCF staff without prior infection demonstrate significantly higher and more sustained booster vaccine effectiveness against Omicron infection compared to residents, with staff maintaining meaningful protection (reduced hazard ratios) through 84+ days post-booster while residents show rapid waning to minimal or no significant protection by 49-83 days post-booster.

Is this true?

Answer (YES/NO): NO